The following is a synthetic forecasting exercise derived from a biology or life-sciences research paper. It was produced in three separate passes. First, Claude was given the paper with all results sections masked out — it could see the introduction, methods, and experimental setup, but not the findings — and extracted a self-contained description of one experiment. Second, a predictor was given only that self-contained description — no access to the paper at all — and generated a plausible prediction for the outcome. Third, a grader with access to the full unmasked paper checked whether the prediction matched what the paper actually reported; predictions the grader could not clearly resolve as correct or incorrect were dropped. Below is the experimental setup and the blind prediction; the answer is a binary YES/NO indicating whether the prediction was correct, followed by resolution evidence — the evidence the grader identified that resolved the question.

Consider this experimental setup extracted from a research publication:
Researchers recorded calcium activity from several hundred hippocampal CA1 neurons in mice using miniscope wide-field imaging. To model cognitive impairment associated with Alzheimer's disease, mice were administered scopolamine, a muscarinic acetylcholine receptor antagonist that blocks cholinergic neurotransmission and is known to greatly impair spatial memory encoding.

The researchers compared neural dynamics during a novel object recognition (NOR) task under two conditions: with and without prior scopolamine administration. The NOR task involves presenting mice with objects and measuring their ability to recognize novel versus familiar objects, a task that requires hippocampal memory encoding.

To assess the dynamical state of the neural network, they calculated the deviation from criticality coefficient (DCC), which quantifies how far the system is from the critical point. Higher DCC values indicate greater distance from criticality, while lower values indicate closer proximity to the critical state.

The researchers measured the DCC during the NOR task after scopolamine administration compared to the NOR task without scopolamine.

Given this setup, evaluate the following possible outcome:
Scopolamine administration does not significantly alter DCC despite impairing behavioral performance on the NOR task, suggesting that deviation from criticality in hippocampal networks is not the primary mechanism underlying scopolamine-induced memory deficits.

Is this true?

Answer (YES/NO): NO